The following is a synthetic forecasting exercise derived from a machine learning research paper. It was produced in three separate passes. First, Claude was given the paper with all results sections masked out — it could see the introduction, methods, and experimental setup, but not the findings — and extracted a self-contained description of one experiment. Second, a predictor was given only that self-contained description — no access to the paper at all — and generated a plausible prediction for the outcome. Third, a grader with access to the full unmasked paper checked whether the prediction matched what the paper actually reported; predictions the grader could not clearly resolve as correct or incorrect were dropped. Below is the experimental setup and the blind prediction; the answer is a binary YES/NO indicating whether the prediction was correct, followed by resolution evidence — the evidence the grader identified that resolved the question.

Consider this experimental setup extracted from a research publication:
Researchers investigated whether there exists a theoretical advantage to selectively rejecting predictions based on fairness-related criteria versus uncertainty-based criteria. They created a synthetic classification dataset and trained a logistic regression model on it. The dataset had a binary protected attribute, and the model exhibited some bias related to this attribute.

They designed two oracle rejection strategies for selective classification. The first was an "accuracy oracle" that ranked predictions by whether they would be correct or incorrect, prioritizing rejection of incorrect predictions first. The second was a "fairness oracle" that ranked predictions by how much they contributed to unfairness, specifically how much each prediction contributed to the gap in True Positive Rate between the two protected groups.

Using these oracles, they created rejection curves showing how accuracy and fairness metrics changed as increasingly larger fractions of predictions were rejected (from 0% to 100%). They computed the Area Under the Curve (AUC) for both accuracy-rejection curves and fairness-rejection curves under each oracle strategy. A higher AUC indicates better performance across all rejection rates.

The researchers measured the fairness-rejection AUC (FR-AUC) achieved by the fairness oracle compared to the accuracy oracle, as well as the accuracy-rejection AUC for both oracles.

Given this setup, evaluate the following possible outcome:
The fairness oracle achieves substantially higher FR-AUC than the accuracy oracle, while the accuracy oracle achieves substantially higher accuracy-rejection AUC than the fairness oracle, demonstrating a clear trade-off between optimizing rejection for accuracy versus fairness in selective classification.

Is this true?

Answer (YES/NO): NO